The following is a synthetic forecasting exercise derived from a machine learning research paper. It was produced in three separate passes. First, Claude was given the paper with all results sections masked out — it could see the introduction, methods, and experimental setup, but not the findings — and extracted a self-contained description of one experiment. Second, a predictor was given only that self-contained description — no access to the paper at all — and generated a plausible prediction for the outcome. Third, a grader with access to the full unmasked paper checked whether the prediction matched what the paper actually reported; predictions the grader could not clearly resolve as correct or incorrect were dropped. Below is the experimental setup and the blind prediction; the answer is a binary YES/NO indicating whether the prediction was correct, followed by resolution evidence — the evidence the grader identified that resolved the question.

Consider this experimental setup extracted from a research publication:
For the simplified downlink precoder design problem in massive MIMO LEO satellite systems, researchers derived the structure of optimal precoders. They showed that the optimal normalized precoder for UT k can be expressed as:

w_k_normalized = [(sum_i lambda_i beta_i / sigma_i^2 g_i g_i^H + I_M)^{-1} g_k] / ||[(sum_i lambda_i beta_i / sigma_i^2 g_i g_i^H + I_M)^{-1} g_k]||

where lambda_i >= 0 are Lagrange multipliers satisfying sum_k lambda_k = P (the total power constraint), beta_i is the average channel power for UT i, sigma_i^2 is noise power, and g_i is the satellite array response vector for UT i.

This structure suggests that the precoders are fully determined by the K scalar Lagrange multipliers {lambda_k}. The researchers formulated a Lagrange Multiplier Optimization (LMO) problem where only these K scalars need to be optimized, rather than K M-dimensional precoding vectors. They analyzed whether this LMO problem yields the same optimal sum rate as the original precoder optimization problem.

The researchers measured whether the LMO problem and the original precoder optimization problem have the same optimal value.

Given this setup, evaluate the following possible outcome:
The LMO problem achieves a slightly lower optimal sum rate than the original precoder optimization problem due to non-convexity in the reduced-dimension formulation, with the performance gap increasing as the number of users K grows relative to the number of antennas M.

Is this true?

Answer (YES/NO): NO